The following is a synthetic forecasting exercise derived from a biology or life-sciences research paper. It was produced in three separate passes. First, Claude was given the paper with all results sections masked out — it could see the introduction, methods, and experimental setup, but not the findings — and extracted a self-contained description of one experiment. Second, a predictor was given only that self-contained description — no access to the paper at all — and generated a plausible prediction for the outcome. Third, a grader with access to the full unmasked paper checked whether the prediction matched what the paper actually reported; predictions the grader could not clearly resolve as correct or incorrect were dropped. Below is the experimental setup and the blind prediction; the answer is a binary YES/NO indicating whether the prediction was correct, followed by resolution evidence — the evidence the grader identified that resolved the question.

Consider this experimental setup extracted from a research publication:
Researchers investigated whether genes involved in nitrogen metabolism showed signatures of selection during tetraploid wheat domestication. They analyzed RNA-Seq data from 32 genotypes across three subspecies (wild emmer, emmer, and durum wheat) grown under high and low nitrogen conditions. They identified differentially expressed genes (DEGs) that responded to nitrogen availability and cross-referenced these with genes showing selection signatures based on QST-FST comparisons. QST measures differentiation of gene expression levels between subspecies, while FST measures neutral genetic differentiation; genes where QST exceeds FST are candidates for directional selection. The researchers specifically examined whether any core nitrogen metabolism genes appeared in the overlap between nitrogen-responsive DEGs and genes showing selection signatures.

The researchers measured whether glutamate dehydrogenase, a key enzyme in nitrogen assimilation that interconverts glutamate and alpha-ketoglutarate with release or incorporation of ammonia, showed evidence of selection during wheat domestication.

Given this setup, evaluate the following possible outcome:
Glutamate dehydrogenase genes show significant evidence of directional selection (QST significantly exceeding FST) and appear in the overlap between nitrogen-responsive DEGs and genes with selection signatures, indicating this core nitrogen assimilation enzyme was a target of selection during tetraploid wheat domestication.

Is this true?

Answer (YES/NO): YES